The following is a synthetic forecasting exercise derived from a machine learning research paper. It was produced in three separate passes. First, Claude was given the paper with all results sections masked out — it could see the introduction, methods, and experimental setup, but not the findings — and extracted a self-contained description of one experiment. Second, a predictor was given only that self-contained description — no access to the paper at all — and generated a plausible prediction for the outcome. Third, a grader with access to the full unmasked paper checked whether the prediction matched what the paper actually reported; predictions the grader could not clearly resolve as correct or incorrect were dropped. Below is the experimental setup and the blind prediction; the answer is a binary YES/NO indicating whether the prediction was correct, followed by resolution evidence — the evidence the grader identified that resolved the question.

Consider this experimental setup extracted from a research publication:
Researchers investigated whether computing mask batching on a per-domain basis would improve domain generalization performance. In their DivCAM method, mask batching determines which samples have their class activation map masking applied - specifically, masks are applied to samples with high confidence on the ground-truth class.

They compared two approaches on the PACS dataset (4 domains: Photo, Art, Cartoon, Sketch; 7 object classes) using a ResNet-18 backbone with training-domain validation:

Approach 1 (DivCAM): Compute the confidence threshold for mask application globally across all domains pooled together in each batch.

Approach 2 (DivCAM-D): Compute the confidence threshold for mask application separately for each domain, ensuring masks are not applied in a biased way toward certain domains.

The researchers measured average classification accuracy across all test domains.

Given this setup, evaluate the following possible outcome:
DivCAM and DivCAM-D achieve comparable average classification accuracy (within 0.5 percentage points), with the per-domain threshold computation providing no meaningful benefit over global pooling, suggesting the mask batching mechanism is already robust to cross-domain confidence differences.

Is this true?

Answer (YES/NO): YES